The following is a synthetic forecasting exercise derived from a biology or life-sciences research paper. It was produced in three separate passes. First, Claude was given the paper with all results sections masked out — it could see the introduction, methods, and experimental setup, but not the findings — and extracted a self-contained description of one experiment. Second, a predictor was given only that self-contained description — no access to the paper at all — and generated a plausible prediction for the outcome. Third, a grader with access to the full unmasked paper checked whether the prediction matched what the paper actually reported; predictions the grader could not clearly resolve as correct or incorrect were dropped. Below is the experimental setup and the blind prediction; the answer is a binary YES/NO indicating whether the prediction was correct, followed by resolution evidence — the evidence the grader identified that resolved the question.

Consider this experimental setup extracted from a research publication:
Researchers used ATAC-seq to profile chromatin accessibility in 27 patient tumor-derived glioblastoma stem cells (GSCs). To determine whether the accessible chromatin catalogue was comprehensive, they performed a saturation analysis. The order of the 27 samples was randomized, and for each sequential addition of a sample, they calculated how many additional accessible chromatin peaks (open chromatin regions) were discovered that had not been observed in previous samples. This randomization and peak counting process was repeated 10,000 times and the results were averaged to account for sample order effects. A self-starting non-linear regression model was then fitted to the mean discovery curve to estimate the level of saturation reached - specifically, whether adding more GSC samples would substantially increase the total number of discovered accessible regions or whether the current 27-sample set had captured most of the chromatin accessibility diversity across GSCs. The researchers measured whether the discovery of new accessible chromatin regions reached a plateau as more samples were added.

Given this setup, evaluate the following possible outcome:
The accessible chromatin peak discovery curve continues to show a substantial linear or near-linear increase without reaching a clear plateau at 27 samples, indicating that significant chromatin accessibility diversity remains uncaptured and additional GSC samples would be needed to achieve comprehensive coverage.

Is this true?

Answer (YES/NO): NO